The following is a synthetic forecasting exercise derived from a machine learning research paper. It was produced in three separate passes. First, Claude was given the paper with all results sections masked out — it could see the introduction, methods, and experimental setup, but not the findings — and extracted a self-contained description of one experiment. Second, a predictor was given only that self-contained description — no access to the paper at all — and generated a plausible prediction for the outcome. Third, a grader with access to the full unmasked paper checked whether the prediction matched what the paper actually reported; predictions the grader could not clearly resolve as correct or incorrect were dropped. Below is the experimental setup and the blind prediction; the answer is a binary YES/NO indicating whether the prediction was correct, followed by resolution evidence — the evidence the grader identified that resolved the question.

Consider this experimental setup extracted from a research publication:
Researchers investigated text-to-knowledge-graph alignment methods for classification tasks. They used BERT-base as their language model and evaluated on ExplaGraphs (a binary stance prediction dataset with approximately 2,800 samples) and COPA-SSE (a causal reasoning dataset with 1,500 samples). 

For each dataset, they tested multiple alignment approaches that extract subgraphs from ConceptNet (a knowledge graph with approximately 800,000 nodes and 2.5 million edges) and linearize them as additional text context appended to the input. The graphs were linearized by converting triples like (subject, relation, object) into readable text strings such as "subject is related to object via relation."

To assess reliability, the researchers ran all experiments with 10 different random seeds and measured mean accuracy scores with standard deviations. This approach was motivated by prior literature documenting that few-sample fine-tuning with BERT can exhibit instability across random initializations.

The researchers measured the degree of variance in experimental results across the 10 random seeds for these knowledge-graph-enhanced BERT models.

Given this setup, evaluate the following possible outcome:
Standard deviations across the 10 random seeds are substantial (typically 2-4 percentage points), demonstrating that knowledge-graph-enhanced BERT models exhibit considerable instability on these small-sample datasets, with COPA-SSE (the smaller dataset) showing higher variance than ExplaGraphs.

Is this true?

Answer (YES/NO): NO